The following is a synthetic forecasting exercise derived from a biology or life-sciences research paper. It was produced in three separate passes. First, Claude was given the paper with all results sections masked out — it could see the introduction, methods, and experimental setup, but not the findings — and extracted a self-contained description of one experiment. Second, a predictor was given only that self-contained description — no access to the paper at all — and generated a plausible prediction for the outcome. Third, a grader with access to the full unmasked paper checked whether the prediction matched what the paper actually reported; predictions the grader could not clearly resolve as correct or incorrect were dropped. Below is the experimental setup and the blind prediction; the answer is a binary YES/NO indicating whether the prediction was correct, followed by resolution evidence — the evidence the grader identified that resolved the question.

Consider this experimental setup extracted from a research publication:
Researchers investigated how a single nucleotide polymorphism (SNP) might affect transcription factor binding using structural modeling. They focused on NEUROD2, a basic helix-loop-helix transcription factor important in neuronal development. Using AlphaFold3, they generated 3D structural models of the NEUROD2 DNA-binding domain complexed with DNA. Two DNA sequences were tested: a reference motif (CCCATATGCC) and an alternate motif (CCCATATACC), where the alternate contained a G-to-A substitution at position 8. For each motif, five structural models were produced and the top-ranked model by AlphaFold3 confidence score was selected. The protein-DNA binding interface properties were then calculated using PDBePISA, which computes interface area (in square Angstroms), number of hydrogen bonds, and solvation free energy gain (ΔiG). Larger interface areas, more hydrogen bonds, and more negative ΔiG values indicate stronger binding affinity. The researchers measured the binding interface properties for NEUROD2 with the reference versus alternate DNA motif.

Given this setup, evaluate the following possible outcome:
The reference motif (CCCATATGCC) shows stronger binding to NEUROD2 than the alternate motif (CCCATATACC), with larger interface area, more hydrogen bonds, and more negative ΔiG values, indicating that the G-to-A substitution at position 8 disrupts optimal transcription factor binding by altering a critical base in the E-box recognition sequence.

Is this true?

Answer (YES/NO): YES